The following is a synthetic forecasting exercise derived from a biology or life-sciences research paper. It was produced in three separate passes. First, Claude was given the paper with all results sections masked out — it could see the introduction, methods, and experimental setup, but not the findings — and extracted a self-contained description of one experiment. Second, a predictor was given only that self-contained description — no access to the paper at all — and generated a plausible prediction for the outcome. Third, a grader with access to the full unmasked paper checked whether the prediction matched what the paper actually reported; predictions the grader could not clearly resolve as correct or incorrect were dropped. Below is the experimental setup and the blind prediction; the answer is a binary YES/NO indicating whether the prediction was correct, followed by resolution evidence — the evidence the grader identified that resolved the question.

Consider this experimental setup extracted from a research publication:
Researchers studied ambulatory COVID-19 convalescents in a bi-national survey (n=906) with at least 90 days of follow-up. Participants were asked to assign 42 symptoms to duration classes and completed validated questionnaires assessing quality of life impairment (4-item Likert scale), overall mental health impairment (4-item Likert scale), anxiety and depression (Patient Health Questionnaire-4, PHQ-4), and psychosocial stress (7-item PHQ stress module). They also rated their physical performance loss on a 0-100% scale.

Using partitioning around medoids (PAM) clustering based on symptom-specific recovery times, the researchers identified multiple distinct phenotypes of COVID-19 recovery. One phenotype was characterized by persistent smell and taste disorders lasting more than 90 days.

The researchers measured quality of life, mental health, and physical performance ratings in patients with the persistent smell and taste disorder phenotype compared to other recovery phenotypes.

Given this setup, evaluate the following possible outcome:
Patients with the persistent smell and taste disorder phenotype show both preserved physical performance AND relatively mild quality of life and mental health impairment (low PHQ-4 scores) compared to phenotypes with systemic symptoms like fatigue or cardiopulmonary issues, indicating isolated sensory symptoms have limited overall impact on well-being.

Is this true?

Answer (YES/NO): YES